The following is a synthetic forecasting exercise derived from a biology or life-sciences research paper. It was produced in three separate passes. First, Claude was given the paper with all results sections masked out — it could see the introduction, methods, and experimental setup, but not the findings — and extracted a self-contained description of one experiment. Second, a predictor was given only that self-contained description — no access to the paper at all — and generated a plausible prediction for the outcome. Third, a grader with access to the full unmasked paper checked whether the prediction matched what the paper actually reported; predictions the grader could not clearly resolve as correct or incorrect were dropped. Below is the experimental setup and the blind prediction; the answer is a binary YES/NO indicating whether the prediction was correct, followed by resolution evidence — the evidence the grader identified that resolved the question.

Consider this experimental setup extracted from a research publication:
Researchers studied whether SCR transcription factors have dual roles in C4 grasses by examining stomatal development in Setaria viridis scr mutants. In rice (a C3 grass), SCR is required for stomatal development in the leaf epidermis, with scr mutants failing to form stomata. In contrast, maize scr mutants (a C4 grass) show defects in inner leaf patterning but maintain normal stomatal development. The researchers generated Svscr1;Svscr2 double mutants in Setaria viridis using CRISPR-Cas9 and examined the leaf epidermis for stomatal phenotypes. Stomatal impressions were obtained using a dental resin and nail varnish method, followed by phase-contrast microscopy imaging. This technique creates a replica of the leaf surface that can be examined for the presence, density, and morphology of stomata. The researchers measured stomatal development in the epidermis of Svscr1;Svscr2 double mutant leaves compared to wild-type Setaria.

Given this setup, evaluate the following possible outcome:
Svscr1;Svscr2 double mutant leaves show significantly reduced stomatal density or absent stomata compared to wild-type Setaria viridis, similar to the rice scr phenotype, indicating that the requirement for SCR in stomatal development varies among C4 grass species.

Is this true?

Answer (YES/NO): YES